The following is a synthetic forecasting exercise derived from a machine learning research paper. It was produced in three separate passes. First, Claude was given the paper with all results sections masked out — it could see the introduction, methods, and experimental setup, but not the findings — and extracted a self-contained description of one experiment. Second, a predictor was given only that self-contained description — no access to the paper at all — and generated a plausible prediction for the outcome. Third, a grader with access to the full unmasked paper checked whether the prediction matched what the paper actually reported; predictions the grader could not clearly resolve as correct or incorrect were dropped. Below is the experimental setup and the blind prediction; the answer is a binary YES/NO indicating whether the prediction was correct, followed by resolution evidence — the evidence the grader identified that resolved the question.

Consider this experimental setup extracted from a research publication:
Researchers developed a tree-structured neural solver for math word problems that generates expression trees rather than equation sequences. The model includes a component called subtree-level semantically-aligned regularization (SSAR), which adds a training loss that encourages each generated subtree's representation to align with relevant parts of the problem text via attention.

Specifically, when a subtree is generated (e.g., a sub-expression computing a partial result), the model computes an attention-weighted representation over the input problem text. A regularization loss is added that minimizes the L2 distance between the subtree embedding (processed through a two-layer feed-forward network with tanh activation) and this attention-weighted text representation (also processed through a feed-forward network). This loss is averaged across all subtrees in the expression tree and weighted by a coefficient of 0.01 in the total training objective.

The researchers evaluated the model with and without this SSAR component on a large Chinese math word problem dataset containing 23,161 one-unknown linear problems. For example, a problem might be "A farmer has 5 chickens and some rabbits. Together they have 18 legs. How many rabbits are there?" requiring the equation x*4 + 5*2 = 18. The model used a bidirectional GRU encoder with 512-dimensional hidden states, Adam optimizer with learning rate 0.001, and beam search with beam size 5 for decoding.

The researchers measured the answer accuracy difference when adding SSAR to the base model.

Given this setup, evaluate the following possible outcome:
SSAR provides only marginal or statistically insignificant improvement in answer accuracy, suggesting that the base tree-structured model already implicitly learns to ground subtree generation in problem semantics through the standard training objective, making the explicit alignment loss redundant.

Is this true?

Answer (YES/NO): NO